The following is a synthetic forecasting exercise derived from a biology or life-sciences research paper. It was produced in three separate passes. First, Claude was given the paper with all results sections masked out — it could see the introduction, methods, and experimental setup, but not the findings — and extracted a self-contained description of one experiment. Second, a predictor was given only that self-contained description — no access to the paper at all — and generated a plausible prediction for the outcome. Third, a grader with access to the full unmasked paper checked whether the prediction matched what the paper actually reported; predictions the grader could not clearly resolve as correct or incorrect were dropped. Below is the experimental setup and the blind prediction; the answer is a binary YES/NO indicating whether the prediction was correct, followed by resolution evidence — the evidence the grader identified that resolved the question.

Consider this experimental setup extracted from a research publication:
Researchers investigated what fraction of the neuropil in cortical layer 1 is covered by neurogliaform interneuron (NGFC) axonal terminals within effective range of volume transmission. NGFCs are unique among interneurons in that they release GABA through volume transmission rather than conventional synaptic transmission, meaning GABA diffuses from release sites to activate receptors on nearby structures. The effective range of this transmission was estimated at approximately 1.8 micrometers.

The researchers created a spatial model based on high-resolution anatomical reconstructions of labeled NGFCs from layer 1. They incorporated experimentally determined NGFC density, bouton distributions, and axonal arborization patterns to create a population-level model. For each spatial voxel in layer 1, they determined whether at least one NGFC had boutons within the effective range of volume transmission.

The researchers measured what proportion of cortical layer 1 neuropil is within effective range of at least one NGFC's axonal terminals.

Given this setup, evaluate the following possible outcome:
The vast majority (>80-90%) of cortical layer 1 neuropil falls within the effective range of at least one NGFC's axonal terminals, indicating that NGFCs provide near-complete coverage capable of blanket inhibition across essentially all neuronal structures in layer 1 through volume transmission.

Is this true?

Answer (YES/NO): YES